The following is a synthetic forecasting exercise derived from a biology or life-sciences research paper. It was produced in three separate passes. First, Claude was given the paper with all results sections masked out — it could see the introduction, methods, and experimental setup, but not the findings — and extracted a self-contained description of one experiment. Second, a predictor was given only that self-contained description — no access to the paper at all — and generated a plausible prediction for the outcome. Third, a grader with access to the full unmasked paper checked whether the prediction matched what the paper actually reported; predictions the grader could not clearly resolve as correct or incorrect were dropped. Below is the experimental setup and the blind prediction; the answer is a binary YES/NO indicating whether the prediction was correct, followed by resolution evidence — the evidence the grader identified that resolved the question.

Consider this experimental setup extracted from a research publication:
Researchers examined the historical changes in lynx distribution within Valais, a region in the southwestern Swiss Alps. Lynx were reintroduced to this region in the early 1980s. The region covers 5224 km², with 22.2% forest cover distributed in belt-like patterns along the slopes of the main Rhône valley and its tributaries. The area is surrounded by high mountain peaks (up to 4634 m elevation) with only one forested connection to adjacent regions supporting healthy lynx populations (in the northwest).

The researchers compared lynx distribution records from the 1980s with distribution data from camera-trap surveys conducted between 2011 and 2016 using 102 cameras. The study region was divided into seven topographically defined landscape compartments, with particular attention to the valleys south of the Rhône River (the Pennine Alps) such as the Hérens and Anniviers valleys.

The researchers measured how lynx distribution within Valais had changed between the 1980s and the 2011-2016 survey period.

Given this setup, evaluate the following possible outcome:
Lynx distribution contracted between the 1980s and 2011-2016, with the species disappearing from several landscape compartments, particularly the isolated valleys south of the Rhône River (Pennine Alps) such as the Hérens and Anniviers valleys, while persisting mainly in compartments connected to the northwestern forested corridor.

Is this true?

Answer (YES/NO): YES